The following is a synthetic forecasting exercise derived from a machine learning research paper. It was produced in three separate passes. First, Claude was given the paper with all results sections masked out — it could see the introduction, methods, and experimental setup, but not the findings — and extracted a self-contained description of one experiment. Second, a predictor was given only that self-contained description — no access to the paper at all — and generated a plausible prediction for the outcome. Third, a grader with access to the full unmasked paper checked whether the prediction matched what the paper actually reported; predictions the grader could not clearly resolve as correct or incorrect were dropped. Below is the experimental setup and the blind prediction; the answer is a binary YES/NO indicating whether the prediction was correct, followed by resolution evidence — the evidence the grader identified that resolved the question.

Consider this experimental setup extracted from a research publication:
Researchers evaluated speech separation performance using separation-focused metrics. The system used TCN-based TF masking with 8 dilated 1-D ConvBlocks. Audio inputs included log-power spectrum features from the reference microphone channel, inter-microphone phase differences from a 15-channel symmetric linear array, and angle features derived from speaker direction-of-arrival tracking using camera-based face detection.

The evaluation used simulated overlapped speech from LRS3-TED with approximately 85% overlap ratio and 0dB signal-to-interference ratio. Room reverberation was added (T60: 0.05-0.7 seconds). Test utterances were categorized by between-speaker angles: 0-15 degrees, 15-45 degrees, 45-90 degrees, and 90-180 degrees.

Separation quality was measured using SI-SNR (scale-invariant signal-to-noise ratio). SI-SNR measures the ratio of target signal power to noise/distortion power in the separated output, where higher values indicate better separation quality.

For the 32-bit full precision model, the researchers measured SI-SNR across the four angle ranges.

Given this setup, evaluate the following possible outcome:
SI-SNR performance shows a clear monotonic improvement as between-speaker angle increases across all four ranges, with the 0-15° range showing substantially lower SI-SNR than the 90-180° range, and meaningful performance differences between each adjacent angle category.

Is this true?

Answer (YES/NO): NO